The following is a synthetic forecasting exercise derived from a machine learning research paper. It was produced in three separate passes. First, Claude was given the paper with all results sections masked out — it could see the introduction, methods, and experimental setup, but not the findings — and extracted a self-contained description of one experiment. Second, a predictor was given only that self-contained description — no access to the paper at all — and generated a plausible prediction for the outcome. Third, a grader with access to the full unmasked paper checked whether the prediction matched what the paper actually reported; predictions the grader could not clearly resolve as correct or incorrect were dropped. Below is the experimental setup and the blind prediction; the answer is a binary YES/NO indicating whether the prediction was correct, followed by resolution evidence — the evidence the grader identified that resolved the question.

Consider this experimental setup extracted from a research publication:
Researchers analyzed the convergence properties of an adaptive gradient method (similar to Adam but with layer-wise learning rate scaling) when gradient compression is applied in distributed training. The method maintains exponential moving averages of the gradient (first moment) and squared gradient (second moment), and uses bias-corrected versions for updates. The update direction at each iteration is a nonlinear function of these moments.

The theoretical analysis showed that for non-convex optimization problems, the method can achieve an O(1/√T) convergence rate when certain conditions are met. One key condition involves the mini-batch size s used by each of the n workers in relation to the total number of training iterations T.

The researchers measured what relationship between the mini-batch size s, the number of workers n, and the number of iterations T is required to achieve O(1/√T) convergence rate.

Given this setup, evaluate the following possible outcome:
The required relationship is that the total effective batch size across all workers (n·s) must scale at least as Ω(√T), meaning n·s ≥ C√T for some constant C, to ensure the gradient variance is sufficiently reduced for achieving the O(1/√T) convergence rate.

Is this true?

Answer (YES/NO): NO